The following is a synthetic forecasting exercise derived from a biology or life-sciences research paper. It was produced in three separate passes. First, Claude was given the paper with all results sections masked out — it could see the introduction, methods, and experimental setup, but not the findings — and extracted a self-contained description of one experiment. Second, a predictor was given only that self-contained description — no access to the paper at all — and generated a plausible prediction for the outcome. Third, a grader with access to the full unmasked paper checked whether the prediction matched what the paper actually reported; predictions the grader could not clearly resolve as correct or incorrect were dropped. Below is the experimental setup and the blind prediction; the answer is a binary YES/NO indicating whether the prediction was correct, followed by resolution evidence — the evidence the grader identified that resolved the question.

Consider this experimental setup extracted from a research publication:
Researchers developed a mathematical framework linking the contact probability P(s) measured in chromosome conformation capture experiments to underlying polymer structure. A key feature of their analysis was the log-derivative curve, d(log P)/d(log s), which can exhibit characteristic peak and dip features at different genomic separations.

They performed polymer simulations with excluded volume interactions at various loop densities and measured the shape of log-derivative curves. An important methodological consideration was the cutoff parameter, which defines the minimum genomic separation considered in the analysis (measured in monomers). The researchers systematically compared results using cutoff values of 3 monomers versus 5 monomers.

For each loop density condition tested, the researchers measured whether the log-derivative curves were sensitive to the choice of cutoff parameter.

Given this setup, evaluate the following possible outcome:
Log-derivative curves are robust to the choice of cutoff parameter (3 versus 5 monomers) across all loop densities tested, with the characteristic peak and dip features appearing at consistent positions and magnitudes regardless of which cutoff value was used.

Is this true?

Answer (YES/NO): NO